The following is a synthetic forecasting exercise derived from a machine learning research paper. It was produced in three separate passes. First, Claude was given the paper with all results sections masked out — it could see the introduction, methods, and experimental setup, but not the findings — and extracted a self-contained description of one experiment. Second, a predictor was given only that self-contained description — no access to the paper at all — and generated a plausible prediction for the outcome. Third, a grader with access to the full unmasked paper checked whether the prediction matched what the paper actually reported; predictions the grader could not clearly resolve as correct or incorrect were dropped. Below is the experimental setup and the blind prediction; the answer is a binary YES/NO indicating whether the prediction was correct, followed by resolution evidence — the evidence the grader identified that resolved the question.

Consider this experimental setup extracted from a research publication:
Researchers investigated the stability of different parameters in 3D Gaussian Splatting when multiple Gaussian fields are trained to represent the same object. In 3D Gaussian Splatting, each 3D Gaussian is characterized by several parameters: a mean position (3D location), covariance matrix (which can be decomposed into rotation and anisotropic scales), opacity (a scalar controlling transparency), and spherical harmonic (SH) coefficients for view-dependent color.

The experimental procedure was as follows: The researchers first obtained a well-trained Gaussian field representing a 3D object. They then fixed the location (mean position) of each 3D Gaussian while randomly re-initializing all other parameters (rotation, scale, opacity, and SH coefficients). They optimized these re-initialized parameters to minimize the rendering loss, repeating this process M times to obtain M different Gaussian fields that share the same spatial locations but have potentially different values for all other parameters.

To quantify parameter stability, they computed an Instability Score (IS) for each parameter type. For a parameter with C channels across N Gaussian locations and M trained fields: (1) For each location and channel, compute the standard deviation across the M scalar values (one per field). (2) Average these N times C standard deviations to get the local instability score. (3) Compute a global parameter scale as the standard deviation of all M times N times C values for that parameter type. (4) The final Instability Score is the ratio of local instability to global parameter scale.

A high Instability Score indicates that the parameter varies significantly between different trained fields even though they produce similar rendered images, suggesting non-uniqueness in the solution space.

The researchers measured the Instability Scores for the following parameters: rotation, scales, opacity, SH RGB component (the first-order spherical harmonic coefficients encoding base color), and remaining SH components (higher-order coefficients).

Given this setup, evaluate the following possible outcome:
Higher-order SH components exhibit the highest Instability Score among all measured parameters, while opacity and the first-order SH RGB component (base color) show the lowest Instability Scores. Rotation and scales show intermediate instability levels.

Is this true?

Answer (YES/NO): NO